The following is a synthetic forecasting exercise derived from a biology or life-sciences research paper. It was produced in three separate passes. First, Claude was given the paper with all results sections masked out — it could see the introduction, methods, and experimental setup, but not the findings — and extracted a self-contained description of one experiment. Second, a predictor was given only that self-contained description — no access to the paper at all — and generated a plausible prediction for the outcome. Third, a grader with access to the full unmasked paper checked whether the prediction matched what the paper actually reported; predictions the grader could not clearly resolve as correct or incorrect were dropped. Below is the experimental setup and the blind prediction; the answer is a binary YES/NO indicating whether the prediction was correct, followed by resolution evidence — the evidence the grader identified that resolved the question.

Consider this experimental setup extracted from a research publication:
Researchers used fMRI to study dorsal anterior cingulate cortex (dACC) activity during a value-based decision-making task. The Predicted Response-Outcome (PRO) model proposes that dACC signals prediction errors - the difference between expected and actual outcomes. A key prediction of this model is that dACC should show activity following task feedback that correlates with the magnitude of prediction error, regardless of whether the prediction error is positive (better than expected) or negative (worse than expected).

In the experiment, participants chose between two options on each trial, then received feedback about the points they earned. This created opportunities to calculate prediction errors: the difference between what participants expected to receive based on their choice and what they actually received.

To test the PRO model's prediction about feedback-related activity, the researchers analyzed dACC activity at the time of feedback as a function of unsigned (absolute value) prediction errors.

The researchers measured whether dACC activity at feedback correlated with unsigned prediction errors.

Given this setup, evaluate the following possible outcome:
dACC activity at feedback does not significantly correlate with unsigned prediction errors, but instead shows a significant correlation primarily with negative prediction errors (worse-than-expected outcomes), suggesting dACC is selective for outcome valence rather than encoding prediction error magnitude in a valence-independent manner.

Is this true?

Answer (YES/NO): NO